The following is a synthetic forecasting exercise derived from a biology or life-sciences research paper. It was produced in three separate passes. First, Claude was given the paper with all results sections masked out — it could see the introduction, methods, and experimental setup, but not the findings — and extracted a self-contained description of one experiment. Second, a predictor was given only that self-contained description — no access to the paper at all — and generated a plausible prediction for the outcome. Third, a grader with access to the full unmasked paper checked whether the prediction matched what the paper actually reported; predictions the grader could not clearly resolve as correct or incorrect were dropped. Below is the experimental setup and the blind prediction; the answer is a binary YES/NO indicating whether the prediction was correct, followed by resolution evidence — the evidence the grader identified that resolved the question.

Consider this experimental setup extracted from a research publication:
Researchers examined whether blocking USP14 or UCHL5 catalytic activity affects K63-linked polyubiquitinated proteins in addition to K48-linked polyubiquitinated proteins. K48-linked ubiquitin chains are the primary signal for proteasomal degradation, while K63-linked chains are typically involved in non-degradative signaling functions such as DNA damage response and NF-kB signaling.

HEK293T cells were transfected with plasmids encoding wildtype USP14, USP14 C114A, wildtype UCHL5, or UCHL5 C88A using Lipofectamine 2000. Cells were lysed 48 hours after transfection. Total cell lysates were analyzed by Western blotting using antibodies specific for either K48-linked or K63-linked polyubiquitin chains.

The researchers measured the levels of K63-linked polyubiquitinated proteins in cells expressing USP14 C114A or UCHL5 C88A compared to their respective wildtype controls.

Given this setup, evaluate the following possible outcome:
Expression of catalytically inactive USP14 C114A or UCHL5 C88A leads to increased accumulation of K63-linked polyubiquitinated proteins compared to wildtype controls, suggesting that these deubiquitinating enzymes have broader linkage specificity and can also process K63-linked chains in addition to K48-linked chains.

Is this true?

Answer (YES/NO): NO